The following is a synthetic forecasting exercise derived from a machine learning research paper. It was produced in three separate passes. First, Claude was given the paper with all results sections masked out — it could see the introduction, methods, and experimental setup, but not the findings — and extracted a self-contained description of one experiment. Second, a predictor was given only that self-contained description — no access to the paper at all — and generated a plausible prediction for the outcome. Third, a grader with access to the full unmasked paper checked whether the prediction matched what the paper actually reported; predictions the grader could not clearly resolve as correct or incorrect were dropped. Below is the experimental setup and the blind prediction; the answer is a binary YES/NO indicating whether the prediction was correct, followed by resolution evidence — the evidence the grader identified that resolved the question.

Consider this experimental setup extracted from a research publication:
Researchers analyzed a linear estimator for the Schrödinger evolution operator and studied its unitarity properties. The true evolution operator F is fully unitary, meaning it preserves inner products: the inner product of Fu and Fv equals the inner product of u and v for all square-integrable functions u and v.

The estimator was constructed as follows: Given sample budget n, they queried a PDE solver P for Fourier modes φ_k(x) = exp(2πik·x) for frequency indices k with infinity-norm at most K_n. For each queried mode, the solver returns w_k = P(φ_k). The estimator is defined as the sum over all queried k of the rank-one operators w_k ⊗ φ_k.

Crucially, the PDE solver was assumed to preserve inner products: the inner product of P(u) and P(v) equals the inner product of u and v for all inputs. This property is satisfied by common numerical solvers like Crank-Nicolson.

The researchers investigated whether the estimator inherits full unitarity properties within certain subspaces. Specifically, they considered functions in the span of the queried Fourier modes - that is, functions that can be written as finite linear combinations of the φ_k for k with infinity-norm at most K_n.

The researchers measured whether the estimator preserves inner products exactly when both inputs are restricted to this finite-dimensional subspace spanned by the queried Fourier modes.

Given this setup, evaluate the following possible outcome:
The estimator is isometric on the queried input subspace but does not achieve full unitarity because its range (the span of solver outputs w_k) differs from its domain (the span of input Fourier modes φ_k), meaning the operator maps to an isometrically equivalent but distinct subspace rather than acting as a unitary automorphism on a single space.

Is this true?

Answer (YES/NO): YES